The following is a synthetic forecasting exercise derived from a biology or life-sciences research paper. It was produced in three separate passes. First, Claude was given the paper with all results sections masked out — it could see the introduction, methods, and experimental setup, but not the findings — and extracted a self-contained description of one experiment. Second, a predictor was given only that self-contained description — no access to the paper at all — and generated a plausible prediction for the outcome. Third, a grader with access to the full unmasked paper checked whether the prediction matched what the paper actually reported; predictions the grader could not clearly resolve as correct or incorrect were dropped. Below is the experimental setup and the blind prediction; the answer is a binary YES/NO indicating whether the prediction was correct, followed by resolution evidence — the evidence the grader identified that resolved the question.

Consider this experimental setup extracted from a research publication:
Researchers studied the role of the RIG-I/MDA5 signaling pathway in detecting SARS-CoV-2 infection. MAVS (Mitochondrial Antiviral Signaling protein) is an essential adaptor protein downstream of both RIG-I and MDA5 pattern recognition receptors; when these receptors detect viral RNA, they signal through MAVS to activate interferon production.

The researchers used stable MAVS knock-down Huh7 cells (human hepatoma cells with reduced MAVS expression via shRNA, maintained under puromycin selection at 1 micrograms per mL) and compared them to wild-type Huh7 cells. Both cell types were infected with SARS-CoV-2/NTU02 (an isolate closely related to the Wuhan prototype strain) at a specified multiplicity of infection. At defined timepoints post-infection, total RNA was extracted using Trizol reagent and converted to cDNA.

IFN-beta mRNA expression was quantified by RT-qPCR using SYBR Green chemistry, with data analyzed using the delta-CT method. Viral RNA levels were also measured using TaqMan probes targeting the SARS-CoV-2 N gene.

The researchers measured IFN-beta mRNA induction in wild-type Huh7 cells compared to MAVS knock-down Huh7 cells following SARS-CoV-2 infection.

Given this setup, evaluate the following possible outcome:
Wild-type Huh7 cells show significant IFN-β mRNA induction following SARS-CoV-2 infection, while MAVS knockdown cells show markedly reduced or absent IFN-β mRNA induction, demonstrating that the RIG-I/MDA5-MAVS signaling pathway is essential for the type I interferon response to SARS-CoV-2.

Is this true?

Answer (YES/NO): NO